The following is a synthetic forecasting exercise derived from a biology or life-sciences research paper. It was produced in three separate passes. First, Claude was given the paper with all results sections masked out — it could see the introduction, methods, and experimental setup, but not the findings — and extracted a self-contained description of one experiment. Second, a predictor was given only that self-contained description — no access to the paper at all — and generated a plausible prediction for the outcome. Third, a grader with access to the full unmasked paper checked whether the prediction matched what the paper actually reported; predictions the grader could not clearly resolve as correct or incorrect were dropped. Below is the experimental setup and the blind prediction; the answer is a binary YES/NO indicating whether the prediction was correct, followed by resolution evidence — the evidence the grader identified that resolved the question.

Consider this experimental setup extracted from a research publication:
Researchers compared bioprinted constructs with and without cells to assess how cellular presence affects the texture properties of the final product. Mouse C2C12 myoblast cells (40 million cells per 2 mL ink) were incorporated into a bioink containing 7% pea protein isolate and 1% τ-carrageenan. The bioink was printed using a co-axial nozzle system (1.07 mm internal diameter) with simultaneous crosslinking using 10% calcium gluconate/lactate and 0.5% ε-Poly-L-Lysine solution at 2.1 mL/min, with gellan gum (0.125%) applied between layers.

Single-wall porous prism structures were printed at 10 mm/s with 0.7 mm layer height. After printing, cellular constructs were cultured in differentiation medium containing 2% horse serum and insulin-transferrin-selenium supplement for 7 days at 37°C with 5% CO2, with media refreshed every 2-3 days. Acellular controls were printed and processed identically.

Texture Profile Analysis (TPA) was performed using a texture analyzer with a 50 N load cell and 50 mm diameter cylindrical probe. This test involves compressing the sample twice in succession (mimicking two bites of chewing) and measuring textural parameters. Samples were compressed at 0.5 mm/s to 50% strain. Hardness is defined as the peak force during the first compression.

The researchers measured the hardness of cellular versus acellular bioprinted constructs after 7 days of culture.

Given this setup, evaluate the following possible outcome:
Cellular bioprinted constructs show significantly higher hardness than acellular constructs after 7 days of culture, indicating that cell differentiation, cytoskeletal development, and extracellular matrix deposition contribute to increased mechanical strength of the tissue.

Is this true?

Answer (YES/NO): NO